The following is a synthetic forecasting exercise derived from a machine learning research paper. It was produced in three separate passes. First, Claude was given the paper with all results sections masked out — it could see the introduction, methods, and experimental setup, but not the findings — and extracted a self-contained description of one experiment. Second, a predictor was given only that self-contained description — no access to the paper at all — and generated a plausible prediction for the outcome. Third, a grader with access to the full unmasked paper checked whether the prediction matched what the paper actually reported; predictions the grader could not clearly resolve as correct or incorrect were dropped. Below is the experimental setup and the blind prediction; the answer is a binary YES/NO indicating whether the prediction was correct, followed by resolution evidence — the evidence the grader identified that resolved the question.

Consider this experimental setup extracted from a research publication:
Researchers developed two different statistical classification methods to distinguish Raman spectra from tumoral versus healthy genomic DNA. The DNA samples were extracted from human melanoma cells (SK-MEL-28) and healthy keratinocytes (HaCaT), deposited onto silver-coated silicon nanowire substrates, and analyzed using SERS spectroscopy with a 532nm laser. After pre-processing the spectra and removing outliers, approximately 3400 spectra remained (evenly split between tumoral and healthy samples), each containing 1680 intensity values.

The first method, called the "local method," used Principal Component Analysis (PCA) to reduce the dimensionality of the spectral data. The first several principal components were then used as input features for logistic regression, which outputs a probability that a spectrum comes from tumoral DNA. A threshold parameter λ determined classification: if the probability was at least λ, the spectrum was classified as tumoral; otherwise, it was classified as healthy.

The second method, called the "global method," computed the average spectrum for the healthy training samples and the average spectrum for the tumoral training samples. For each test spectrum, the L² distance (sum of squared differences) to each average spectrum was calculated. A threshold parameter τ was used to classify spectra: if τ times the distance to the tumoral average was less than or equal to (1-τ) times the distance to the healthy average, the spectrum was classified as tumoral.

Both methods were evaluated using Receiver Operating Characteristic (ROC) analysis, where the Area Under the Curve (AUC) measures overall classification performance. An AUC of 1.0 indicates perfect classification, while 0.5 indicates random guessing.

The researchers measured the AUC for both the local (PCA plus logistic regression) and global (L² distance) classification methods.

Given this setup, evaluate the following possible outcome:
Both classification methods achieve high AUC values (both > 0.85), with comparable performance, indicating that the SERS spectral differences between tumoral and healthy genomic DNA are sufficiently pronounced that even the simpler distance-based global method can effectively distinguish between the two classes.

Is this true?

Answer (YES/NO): YES